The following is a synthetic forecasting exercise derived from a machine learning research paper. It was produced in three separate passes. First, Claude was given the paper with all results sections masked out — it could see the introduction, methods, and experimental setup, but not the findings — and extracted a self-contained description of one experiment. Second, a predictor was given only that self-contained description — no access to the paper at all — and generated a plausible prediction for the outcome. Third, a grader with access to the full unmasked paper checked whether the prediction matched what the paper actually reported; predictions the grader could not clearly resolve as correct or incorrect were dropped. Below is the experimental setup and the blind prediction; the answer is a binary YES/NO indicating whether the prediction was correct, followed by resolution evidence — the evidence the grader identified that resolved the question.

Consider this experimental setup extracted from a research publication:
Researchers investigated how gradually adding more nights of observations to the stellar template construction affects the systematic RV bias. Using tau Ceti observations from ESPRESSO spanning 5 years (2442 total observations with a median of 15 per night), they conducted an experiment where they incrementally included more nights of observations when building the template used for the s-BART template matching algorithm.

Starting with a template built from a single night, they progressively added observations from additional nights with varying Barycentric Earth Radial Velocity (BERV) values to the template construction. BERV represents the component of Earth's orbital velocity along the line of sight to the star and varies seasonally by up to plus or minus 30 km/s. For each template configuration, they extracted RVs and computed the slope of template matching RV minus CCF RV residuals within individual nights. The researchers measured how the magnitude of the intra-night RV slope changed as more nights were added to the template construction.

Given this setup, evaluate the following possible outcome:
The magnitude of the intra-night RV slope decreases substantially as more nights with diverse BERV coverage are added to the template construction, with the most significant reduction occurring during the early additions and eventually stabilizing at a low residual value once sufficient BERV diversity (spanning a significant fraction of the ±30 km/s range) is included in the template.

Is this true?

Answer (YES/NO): YES